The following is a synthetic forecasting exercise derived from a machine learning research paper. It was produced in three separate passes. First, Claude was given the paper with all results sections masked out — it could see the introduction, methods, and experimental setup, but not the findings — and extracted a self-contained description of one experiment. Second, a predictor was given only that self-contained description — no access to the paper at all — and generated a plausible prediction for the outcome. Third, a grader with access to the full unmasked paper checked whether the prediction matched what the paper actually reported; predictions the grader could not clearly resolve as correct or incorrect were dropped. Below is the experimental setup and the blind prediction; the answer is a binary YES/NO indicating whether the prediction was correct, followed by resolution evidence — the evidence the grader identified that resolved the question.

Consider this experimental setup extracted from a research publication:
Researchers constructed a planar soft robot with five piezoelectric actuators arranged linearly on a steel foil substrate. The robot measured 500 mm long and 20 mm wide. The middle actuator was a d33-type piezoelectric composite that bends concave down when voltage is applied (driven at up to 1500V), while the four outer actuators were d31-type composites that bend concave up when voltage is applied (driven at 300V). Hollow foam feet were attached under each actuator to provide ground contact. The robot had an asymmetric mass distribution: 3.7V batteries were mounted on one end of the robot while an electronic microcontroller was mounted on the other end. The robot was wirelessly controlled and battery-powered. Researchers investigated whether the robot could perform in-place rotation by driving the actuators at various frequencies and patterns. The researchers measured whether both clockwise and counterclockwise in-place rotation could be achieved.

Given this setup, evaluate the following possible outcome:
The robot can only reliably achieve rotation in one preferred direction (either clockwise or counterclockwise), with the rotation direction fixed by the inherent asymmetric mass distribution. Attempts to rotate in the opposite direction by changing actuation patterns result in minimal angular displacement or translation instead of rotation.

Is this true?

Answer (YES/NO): NO